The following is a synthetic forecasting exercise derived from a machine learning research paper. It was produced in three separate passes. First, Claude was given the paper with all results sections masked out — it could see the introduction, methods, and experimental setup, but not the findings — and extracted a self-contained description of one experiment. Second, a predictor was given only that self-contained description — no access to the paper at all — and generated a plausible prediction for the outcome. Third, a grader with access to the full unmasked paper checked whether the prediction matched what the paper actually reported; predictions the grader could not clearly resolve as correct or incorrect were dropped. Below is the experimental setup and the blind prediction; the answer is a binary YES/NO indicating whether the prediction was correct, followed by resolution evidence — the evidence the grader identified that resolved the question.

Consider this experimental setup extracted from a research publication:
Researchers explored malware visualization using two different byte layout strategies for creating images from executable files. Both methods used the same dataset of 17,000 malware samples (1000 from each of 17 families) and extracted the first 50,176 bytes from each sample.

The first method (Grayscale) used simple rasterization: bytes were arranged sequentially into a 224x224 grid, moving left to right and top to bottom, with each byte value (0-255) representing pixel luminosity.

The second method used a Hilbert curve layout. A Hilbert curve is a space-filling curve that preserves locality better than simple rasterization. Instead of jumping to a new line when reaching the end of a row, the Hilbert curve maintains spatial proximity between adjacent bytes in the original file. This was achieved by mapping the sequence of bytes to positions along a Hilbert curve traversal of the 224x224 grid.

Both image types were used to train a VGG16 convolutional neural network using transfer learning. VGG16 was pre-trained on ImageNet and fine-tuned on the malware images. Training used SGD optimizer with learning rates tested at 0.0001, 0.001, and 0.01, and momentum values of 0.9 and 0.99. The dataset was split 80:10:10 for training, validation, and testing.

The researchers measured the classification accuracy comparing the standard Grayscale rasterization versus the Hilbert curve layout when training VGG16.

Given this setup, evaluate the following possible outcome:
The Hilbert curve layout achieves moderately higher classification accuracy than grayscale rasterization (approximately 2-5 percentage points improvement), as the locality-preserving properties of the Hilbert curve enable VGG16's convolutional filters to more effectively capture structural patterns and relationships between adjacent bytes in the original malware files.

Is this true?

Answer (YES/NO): NO